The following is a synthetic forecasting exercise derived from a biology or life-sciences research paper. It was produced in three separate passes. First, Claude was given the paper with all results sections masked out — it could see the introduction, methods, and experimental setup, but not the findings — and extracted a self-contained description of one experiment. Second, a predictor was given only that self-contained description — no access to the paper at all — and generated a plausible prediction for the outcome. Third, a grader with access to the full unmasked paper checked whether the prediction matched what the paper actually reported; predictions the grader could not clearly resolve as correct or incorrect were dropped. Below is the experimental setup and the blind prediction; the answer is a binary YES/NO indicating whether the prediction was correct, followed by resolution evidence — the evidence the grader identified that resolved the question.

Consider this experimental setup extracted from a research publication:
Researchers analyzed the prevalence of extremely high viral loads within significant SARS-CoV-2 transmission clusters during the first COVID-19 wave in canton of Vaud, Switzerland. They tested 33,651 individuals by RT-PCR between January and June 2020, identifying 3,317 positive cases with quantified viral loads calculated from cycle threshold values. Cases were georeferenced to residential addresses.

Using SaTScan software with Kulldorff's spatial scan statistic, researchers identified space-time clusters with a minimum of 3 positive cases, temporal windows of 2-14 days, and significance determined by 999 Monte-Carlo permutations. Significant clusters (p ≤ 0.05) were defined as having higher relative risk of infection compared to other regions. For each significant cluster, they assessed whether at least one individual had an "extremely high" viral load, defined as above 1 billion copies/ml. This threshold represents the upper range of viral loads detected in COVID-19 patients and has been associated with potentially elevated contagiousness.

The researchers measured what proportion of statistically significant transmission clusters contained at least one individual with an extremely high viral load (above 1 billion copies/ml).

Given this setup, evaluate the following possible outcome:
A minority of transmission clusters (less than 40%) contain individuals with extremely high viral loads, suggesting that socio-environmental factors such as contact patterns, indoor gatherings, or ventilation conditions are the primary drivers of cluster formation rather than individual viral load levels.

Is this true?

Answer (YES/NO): NO